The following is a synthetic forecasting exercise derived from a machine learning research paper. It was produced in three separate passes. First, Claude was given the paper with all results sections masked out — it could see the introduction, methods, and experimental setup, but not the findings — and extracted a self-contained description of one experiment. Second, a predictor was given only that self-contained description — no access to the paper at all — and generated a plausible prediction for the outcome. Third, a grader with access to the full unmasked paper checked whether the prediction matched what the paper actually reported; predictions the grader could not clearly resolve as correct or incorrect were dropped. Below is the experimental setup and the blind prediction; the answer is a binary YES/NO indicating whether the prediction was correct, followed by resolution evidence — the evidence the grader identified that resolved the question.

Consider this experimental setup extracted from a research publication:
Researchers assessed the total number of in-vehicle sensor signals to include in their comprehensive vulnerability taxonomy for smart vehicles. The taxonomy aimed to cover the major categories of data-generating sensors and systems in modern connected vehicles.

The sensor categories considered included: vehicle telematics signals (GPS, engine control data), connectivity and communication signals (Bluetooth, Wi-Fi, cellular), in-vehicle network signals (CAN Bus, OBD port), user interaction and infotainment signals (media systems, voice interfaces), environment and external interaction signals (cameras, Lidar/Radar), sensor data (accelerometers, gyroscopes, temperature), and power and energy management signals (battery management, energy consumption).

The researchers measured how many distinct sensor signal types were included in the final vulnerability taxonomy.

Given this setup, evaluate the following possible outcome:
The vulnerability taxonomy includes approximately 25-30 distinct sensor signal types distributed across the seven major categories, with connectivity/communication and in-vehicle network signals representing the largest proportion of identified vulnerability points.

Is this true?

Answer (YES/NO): NO